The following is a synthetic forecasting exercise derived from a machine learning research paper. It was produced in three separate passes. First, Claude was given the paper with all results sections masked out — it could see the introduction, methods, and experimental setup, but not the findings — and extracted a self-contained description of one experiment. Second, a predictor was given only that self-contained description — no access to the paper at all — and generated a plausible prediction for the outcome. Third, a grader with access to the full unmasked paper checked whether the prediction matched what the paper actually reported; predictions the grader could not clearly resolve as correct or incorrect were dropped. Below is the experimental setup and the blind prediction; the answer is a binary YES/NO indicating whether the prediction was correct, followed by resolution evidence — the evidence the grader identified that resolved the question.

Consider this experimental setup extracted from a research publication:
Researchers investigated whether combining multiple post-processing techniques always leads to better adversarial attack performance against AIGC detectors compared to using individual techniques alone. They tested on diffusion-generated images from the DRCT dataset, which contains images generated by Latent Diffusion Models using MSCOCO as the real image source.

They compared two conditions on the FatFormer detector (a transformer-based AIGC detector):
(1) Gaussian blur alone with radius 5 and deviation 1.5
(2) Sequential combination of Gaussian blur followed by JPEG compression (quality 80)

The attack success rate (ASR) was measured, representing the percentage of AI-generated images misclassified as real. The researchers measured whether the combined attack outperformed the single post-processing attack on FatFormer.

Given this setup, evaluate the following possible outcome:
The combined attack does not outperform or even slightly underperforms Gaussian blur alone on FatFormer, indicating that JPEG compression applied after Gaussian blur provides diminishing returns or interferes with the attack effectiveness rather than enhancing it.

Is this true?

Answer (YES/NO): NO